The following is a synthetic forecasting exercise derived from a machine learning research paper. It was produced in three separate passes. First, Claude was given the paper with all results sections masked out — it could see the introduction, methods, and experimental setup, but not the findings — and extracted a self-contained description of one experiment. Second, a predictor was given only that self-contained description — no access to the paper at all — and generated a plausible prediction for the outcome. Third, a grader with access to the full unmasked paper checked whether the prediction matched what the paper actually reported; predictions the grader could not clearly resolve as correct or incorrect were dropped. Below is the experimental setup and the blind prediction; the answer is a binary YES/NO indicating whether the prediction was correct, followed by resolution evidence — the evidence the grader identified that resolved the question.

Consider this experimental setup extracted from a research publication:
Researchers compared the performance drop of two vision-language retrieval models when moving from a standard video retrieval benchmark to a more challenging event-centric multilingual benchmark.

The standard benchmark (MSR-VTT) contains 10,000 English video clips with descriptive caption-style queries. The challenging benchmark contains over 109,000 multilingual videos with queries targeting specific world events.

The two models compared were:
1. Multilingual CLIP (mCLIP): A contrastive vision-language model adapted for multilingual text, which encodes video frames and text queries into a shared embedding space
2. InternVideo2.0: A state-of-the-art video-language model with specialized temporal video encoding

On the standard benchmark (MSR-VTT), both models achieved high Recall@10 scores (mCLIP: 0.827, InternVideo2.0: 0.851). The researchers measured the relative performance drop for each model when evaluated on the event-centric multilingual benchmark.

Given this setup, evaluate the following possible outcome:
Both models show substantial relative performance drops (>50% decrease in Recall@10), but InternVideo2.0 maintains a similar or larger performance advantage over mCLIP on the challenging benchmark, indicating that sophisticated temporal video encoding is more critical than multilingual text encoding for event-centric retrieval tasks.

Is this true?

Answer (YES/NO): NO